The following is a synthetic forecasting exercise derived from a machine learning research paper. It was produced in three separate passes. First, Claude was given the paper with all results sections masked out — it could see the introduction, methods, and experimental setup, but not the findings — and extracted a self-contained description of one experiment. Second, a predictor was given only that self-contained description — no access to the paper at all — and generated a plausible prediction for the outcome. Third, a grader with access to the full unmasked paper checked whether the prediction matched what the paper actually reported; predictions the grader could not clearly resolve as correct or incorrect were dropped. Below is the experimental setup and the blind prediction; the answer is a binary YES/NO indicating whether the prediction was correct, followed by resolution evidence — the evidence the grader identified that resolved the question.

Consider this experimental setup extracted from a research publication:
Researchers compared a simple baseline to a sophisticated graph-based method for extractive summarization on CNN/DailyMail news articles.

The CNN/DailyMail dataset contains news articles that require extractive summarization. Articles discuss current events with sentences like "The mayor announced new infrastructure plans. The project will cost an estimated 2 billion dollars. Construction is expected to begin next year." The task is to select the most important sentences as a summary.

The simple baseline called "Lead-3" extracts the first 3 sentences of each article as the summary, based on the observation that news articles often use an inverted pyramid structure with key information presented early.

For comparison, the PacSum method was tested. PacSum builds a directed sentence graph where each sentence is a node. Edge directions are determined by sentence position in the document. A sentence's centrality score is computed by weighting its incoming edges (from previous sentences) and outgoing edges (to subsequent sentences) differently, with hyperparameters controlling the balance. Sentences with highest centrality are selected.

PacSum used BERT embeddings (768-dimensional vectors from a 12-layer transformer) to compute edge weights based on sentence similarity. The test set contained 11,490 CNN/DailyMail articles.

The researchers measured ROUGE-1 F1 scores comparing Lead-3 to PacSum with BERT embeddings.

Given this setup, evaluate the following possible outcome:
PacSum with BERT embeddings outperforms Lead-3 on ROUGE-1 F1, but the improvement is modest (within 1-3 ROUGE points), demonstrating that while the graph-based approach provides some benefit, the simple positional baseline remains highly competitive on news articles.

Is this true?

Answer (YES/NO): NO